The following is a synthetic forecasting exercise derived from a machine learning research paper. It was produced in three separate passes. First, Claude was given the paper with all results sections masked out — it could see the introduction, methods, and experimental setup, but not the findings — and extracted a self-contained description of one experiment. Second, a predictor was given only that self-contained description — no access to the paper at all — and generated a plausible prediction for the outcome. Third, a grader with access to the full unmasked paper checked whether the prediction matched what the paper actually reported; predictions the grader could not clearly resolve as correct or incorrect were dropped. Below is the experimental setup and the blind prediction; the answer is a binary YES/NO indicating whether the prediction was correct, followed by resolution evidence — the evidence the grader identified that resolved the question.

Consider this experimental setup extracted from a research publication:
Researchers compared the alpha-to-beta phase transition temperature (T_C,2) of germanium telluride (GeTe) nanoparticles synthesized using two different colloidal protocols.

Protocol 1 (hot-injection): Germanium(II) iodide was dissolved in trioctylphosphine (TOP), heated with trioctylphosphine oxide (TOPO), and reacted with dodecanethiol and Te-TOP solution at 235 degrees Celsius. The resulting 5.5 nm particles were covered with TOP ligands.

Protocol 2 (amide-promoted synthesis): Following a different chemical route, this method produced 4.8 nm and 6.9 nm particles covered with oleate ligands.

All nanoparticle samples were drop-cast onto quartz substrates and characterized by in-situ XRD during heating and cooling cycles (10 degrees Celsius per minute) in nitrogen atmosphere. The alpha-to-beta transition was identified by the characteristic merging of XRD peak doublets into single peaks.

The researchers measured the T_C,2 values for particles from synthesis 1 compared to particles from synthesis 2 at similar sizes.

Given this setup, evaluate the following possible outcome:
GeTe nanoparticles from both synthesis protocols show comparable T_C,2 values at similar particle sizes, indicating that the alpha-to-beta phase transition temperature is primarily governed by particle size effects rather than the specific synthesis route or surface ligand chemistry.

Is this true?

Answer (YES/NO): NO